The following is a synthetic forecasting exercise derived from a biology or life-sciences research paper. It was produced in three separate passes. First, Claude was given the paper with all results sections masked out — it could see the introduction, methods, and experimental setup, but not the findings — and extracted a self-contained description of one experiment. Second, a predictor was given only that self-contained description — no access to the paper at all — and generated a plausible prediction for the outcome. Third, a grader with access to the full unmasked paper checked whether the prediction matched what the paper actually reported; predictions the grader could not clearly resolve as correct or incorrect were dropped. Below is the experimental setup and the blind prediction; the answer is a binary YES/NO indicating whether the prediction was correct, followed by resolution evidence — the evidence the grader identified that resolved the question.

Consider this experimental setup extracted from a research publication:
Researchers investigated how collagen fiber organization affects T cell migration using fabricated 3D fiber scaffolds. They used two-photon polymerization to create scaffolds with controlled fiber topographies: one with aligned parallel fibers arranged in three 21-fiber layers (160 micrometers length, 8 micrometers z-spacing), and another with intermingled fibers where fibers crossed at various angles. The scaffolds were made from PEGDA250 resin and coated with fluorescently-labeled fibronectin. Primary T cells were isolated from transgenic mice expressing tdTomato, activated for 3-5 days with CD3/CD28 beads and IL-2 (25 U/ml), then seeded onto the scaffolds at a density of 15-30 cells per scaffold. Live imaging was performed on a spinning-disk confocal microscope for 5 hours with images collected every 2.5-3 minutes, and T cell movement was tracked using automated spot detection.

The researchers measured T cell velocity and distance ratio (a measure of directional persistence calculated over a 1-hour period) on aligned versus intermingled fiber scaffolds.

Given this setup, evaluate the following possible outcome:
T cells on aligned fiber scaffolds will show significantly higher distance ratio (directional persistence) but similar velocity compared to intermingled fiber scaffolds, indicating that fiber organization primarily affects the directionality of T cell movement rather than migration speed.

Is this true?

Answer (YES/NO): NO